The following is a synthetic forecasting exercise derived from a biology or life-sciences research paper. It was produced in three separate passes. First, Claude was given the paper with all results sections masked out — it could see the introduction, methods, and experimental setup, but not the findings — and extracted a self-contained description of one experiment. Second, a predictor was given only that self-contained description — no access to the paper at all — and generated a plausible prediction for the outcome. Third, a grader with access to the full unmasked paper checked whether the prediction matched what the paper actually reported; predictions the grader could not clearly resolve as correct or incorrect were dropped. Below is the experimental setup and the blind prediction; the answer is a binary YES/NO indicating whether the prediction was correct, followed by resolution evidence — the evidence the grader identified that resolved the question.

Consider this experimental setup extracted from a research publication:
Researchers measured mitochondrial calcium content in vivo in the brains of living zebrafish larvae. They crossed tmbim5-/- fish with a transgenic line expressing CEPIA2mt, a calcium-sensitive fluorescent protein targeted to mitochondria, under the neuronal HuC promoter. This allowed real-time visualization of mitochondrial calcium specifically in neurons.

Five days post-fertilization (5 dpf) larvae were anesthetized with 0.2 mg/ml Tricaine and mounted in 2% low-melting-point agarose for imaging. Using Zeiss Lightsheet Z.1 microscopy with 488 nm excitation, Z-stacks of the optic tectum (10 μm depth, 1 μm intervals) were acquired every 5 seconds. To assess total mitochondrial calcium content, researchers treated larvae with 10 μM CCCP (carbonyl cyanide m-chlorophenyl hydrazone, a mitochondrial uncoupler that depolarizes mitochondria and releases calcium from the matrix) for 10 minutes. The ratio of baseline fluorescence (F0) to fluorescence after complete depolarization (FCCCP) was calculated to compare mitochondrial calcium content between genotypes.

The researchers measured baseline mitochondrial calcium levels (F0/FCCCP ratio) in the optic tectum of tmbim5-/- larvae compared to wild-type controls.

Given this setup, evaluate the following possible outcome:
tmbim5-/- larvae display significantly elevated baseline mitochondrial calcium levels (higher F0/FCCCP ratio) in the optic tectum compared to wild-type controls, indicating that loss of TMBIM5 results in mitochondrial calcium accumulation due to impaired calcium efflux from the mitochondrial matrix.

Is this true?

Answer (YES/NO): NO